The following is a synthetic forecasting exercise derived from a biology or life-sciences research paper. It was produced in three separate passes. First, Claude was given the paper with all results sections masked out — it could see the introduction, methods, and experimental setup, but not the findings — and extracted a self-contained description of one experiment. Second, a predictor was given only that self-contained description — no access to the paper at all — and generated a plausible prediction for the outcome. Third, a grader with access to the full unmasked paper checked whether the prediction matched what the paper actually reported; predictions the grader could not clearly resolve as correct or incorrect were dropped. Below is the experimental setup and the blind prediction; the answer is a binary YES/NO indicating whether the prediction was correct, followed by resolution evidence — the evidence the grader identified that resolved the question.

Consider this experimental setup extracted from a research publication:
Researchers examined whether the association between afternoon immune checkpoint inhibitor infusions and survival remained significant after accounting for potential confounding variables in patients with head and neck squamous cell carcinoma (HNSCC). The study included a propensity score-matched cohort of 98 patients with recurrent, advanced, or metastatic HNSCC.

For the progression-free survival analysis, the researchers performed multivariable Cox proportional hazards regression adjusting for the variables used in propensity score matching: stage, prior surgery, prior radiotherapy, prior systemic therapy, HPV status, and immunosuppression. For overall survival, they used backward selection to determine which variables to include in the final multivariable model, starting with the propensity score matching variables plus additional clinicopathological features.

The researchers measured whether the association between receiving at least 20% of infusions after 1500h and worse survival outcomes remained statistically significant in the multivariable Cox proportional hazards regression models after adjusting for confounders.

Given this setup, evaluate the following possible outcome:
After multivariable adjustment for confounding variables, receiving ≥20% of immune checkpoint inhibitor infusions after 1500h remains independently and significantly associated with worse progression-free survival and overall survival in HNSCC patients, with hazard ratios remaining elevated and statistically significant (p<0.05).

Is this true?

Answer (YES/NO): NO